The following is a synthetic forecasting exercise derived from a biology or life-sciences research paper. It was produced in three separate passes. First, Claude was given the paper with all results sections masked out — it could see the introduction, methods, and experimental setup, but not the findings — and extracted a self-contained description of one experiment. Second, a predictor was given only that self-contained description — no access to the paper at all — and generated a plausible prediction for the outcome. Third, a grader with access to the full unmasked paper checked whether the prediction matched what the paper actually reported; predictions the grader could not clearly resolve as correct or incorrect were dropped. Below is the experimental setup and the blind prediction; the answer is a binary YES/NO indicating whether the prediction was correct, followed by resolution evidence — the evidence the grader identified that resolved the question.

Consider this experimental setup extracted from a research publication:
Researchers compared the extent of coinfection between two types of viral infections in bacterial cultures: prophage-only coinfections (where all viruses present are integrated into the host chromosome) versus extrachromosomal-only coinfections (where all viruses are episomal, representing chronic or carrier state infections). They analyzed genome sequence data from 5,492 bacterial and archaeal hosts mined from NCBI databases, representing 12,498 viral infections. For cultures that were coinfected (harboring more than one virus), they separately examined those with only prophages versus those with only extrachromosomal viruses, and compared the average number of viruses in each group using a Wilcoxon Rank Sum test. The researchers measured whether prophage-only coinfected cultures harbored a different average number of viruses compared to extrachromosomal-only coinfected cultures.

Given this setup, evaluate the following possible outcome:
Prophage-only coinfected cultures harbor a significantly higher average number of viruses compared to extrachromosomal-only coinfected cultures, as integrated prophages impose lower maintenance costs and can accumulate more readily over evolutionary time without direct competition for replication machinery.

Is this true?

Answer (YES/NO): NO